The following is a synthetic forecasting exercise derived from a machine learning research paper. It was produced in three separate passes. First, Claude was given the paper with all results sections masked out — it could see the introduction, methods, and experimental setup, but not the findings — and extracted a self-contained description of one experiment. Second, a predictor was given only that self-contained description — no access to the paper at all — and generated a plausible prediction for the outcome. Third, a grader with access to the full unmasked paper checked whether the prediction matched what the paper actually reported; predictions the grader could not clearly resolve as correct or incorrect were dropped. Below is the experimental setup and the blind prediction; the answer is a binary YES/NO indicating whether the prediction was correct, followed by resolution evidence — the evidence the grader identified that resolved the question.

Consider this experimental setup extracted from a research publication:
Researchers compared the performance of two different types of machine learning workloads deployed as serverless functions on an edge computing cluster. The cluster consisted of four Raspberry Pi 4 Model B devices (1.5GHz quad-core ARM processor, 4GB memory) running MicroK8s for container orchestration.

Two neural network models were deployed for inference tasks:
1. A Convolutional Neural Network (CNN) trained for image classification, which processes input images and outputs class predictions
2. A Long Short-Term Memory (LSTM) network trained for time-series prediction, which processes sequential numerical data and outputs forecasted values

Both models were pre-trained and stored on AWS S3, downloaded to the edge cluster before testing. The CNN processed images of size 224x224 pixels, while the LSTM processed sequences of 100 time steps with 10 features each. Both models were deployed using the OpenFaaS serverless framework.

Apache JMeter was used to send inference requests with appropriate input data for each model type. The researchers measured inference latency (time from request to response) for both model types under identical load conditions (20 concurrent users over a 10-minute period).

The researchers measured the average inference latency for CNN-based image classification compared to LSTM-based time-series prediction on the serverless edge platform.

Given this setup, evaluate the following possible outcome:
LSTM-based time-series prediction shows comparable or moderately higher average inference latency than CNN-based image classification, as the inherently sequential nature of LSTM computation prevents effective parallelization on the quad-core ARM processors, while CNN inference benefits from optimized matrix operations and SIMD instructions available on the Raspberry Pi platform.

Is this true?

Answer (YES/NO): YES